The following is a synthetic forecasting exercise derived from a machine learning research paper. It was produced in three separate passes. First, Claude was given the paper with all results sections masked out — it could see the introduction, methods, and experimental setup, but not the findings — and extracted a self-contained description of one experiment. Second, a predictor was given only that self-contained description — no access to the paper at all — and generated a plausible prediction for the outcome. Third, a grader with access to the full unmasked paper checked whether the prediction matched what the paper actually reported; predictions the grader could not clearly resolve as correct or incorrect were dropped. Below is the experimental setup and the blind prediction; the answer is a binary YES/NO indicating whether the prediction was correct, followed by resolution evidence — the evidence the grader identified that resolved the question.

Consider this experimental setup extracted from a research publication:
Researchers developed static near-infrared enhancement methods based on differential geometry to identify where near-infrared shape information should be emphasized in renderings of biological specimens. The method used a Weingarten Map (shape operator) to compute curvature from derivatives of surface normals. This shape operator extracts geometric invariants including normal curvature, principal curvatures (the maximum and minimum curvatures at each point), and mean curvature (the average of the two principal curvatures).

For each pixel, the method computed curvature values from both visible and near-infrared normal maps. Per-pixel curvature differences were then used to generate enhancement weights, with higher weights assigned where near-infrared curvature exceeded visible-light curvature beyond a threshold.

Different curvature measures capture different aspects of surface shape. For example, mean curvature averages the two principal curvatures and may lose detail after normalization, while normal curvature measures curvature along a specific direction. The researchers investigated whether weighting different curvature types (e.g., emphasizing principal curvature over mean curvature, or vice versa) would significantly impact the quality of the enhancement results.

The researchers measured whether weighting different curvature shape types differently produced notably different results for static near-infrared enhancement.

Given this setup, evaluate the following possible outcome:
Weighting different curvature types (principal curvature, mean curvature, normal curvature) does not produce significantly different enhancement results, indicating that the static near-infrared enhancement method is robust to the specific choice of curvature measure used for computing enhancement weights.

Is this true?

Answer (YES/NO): YES